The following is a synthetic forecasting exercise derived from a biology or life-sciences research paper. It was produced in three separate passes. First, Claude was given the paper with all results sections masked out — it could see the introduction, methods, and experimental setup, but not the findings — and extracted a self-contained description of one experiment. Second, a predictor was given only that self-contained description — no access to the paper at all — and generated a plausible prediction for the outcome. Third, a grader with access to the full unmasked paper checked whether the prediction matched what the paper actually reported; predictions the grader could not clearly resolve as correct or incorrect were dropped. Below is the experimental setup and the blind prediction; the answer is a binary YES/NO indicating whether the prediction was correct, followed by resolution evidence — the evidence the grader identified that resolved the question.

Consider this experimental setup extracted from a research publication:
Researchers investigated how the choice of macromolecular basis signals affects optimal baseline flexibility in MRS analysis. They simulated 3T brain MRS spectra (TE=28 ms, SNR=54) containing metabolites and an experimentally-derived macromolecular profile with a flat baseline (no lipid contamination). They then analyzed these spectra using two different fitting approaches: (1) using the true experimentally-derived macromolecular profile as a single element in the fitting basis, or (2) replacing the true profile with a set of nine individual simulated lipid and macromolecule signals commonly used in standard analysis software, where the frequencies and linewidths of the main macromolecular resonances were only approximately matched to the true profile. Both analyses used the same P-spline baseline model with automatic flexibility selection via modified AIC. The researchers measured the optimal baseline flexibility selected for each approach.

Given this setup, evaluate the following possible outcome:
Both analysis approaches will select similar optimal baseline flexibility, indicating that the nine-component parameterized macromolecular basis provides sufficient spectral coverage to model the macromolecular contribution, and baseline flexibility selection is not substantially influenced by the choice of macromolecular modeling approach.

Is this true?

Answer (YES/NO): NO